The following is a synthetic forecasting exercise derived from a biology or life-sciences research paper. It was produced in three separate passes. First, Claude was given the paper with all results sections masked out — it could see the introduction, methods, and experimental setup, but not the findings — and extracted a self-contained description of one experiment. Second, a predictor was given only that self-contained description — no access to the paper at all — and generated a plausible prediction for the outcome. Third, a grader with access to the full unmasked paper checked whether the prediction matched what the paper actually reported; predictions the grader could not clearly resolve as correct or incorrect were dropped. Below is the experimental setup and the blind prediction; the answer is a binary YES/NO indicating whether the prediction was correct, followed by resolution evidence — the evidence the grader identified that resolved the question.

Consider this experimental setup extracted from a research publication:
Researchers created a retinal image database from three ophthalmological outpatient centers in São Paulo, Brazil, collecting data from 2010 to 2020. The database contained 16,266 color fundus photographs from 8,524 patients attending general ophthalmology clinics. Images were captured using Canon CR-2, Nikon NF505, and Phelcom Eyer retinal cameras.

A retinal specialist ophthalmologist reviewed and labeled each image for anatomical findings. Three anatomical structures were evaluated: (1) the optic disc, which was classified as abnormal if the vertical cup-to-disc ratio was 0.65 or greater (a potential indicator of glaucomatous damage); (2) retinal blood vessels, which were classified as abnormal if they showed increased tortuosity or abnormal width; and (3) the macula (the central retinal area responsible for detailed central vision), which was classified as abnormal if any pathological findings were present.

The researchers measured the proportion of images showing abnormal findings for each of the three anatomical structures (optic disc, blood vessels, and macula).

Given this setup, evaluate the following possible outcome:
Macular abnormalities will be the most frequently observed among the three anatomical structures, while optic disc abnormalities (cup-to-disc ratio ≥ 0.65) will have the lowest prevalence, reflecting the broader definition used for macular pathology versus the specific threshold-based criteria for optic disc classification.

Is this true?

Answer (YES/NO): NO